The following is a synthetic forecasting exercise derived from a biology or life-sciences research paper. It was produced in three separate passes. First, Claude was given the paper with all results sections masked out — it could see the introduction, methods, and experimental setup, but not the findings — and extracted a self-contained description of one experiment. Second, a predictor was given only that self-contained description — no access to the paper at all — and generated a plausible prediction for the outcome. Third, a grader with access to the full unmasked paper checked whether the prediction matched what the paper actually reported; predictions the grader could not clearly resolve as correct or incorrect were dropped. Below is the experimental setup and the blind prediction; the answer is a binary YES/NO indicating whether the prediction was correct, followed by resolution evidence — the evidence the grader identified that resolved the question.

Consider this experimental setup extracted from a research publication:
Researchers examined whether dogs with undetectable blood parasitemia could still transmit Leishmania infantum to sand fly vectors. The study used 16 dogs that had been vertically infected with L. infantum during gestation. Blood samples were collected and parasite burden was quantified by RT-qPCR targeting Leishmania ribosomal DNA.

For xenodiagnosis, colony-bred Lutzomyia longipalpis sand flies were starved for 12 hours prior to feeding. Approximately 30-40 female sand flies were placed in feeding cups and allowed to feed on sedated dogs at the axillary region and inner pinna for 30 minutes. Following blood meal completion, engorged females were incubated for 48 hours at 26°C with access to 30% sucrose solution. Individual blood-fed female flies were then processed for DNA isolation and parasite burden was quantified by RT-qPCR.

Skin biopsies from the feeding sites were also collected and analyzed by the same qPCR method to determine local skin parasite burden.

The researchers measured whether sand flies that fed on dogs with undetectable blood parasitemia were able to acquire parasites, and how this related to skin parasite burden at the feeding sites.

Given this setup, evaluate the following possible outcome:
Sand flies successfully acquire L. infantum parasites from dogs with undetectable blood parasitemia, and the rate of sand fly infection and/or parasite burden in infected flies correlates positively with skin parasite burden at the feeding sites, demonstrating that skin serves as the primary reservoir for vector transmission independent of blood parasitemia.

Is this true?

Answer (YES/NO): YES